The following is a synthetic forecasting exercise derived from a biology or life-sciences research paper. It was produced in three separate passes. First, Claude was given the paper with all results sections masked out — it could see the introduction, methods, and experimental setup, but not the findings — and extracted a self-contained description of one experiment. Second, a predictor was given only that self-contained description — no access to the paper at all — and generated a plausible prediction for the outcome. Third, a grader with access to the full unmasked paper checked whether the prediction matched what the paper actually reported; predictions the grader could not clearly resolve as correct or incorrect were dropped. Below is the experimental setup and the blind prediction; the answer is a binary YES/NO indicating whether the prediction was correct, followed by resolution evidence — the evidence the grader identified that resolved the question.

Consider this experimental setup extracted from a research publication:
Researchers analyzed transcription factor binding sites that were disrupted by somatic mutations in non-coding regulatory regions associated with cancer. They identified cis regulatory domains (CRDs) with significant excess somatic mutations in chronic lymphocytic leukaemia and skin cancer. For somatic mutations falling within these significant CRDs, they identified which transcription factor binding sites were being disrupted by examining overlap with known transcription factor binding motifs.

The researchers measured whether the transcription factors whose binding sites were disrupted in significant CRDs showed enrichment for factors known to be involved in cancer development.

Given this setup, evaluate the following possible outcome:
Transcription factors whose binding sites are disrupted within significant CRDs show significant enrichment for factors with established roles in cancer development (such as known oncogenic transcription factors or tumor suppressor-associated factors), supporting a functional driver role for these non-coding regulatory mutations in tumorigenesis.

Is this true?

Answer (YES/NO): YES